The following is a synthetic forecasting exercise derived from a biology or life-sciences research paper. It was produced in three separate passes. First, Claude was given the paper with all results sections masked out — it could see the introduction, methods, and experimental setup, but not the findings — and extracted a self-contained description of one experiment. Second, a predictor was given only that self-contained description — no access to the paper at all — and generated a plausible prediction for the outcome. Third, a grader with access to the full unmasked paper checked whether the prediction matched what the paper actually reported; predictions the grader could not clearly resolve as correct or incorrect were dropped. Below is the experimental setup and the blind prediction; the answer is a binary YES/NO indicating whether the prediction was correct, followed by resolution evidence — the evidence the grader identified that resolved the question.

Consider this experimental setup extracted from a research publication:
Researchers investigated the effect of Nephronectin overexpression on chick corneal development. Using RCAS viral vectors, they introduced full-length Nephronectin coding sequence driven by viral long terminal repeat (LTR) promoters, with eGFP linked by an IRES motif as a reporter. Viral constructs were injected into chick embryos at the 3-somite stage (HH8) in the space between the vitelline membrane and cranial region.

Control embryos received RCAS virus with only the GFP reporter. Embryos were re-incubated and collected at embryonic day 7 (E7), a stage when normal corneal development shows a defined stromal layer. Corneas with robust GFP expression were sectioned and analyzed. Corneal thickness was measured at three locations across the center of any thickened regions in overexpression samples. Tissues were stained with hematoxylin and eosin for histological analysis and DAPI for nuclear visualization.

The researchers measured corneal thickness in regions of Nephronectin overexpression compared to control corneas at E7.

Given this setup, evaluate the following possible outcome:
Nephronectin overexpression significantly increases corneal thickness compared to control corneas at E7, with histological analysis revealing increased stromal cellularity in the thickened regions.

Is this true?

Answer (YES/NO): NO